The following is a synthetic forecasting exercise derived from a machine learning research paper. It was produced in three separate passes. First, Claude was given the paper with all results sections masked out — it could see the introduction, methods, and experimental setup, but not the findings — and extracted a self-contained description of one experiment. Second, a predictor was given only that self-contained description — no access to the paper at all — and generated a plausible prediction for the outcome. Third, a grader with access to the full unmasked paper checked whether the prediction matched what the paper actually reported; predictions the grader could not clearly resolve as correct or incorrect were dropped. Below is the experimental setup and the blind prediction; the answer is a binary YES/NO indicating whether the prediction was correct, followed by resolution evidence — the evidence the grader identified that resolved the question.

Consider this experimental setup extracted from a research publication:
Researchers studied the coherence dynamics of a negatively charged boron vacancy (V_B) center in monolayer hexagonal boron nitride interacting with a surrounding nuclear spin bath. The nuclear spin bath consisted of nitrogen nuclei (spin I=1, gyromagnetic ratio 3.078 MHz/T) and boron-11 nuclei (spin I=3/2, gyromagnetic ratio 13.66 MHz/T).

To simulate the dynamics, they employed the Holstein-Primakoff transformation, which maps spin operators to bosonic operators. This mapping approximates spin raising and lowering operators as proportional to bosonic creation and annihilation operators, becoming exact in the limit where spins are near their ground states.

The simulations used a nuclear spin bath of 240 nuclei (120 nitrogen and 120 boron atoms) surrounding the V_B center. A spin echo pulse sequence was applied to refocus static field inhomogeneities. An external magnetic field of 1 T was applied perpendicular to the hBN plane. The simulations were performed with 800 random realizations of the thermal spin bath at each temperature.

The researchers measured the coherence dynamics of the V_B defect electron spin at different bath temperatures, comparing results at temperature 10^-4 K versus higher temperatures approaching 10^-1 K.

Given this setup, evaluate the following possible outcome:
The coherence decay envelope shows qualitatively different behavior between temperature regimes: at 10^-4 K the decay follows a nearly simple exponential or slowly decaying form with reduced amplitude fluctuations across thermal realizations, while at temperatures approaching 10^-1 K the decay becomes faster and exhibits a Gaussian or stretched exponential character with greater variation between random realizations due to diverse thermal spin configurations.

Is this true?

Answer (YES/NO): NO